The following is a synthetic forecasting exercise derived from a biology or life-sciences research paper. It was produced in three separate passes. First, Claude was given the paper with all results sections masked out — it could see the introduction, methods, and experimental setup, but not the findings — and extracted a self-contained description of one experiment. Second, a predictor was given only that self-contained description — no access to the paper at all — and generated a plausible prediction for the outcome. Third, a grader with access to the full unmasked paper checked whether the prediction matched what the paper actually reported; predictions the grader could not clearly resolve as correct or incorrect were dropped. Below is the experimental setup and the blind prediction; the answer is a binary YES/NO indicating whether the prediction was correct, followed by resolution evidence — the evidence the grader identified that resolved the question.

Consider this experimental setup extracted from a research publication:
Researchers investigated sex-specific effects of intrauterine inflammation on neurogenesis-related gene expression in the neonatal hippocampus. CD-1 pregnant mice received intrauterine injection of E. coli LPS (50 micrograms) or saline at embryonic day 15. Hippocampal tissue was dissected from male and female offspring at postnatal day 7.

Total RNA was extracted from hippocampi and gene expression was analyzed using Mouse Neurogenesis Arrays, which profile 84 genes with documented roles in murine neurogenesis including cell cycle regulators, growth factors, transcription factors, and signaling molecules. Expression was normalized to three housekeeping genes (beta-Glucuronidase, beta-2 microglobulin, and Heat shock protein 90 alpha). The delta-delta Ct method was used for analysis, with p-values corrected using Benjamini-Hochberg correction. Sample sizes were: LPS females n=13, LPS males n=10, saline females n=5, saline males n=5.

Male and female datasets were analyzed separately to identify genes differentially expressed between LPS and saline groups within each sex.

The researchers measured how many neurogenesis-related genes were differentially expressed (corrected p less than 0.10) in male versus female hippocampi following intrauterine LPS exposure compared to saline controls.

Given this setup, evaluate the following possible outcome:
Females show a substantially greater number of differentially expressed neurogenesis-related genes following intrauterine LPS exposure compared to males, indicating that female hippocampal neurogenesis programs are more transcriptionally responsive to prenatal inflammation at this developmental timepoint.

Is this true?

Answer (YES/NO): YES